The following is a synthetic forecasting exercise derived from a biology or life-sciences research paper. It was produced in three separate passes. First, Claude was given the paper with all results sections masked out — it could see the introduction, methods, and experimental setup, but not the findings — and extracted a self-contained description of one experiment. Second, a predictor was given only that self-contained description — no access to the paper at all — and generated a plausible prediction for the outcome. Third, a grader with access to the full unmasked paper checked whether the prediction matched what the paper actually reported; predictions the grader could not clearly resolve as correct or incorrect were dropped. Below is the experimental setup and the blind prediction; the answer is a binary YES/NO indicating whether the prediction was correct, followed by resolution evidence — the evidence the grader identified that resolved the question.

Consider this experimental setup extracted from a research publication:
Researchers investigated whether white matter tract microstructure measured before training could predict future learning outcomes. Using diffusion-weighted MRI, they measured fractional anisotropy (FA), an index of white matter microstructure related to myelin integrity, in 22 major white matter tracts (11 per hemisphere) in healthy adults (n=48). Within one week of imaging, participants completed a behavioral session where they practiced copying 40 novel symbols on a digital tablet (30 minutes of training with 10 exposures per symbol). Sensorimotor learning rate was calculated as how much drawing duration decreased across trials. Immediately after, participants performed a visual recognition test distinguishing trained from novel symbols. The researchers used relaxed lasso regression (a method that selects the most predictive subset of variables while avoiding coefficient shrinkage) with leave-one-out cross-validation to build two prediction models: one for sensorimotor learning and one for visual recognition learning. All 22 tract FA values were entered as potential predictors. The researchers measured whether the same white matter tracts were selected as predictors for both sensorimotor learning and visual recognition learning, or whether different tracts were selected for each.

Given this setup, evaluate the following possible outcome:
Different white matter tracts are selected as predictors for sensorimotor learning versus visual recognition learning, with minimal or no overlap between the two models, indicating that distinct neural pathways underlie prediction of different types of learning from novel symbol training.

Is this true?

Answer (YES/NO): YES